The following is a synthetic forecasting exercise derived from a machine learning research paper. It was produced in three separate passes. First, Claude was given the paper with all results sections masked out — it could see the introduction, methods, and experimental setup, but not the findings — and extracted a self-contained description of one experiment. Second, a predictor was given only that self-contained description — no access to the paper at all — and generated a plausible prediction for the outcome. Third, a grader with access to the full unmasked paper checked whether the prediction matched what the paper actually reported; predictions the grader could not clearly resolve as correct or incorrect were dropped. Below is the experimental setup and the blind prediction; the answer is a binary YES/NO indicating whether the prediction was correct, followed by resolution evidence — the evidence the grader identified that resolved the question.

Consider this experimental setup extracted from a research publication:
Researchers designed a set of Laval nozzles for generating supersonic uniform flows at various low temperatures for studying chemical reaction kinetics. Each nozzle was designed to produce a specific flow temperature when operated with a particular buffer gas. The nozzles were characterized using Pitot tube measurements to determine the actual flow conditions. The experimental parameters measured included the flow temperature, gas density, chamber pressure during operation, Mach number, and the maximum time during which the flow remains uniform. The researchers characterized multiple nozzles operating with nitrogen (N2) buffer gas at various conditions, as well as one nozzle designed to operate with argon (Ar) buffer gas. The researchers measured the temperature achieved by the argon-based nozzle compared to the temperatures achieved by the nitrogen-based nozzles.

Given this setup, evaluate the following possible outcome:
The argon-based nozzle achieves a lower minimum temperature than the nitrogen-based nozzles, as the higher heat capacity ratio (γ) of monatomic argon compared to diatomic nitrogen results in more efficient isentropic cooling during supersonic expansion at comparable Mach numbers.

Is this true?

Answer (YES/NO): NO